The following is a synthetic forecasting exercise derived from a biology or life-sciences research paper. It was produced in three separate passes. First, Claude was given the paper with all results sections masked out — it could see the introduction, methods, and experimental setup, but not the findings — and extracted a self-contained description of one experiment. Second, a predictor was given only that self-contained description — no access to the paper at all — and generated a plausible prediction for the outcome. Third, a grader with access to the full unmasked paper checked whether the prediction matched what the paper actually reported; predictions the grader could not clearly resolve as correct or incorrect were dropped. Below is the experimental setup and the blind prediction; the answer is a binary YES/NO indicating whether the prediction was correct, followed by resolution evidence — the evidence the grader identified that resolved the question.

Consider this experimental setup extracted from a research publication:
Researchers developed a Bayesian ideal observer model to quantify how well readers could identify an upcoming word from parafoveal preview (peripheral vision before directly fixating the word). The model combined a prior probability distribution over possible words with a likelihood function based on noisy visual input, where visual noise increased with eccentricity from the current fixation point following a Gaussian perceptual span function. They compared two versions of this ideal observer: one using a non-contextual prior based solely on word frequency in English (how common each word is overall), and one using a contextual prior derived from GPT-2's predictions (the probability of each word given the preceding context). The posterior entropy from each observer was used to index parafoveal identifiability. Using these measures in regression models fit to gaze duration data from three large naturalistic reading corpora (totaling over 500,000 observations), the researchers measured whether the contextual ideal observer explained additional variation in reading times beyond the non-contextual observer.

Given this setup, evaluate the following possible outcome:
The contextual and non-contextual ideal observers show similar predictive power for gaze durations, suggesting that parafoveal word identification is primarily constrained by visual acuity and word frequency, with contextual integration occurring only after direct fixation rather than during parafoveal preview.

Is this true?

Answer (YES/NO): NO